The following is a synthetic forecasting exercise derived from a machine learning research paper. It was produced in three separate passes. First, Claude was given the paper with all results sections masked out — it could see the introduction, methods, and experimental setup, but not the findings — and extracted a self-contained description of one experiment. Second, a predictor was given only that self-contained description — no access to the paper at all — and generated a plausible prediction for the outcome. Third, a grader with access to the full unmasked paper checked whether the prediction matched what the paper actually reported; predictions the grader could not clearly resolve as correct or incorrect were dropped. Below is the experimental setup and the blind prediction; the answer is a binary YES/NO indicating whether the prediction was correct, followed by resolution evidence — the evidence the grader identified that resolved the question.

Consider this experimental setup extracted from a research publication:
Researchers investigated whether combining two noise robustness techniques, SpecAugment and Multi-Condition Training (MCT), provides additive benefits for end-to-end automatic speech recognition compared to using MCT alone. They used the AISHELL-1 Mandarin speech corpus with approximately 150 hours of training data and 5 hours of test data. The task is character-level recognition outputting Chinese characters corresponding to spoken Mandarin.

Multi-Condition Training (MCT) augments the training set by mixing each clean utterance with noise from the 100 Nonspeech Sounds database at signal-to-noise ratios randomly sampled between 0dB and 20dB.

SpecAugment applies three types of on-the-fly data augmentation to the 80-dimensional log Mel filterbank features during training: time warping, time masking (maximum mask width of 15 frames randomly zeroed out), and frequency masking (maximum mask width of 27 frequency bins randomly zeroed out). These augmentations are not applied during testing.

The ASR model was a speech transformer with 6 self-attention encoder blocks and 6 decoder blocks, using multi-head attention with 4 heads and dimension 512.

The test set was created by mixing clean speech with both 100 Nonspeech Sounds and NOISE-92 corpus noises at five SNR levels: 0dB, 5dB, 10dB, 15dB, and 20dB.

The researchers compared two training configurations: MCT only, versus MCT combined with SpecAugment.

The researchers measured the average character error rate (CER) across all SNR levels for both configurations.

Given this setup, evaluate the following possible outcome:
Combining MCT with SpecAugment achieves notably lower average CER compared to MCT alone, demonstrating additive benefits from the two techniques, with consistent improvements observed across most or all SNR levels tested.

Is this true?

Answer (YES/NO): YES